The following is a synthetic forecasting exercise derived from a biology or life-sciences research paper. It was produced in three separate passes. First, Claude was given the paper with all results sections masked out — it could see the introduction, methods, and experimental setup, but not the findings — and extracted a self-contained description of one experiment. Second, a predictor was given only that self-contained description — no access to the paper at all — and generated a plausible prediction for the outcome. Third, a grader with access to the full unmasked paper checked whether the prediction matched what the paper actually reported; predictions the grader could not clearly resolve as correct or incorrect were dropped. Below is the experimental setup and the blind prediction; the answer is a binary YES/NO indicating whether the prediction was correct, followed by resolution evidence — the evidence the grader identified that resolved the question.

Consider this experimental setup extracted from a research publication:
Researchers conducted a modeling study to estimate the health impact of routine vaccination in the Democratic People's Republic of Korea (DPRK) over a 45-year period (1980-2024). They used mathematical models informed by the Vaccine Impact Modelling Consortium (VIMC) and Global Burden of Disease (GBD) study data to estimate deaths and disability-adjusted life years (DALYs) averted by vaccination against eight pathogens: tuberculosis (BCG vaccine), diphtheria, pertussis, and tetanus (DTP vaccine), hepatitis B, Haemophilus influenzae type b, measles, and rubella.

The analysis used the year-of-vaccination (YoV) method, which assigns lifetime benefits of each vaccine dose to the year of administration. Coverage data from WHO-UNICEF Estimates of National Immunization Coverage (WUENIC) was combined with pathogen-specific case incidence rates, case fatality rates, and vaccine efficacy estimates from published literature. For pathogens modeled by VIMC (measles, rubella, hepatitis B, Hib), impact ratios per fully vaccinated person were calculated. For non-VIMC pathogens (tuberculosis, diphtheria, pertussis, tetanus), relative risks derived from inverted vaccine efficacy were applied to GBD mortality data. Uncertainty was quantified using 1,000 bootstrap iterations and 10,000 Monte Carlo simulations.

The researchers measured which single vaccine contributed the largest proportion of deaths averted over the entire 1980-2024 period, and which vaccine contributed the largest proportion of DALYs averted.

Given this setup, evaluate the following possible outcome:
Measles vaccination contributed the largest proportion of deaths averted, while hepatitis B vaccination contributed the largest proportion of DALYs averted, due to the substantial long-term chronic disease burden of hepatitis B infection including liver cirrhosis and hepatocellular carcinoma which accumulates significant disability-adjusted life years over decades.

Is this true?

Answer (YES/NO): NO